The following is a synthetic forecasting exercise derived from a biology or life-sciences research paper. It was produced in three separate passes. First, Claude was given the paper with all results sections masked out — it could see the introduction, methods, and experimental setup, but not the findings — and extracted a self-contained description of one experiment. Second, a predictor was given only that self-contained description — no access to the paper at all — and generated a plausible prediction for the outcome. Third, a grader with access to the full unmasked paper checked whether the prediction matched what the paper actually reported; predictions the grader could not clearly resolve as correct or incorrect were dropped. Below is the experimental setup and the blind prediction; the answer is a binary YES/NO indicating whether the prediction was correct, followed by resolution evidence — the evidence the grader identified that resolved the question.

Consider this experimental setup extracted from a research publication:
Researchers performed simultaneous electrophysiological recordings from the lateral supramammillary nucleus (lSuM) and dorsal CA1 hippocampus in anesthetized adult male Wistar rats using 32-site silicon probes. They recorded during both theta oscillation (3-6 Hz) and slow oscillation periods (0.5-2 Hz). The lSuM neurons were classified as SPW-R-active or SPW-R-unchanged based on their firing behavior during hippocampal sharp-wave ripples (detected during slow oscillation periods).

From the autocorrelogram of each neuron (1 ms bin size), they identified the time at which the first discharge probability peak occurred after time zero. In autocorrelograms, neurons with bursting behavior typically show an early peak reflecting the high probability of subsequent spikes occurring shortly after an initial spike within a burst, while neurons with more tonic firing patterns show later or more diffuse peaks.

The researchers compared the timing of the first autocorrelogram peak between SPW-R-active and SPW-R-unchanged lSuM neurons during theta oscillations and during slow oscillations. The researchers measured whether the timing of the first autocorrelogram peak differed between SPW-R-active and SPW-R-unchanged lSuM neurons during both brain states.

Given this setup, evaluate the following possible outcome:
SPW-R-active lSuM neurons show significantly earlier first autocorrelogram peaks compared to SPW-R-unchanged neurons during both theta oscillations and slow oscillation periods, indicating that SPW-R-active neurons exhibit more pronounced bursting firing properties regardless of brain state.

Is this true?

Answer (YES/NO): YES